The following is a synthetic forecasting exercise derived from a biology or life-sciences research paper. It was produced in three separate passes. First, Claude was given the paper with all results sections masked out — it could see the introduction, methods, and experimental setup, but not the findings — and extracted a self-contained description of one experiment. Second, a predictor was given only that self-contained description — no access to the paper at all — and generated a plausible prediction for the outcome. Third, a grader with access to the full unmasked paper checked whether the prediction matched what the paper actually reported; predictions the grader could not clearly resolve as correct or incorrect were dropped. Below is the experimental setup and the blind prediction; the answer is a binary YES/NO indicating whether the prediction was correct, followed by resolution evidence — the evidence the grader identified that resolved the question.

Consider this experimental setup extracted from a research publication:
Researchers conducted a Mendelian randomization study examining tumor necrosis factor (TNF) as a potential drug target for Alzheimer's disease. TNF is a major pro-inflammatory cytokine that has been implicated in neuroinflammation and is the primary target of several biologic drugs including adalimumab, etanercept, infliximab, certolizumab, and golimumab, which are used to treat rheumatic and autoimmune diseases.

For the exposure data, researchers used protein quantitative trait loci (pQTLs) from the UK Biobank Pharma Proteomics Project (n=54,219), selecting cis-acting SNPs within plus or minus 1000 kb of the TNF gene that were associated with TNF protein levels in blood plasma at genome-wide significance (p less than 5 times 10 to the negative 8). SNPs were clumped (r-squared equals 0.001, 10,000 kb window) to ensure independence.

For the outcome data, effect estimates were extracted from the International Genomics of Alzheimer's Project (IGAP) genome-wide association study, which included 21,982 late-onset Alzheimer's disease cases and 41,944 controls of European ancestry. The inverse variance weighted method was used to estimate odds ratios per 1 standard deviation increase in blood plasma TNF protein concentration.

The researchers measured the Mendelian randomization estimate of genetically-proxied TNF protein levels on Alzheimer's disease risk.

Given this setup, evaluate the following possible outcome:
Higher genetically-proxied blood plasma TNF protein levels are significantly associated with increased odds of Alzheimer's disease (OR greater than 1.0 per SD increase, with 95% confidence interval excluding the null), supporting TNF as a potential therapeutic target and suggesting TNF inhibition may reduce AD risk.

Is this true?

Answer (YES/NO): NO